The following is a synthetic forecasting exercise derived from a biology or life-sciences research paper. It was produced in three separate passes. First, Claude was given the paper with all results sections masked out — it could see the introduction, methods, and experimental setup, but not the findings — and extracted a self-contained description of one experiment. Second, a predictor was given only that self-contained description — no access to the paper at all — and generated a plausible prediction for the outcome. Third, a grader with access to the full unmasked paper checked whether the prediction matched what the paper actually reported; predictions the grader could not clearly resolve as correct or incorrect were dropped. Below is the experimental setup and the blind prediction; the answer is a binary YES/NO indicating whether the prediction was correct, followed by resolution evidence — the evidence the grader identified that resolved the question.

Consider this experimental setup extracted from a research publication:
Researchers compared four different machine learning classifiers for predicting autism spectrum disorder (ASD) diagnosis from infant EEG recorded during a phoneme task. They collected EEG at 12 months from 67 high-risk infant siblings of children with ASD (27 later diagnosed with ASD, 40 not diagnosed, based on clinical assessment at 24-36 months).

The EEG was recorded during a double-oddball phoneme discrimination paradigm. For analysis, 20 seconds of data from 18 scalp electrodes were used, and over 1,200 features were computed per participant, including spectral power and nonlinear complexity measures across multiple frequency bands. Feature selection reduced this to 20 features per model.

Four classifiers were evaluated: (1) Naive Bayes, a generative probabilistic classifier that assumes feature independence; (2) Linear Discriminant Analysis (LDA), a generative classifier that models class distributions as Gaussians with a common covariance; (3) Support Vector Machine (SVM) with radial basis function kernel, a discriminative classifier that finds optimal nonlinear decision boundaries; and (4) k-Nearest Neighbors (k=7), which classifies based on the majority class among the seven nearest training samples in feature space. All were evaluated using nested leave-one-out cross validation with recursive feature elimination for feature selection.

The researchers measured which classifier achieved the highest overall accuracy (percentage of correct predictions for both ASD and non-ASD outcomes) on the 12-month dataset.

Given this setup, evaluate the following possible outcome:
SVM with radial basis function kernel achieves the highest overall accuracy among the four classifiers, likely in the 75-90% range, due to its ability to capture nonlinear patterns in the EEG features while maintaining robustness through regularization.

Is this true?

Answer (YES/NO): NO